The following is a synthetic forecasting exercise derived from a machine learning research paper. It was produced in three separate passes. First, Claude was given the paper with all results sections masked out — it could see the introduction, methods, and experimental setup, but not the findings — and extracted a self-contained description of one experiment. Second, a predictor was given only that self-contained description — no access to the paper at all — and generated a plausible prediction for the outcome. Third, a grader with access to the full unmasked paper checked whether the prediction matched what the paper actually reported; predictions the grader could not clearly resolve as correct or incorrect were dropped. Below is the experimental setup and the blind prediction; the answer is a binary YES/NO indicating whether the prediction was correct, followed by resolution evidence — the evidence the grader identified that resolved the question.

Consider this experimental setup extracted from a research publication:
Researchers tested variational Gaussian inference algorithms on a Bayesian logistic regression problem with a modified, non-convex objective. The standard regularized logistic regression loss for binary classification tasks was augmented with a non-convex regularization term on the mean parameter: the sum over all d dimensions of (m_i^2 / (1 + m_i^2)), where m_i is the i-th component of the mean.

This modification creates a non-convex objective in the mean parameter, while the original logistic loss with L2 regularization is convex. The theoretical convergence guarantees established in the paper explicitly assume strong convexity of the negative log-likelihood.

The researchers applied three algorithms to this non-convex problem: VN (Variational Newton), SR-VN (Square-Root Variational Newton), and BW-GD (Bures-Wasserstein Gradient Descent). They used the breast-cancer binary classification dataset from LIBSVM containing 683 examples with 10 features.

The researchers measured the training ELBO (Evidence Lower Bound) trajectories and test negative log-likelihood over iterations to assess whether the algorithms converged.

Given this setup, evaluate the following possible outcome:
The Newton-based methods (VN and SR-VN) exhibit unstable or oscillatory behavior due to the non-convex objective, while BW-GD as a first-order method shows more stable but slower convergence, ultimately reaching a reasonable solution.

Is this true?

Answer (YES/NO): NO